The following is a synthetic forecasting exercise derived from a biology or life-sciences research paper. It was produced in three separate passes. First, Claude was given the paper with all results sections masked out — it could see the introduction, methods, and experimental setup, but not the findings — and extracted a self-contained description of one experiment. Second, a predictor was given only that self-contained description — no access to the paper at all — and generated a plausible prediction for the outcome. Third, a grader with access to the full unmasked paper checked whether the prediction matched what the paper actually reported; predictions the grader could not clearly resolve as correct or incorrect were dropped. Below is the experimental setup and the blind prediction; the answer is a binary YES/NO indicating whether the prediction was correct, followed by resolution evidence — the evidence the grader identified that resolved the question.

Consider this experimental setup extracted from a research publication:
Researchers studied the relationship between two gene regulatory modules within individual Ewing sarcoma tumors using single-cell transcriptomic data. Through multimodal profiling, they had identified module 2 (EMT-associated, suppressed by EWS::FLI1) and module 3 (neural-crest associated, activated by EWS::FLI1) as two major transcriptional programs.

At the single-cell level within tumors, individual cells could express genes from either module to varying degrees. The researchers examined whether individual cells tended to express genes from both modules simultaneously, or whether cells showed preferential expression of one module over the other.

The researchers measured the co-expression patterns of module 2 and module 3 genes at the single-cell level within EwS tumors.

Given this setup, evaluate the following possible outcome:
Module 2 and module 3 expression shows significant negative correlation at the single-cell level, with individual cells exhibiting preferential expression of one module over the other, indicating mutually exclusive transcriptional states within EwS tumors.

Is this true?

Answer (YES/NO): YES